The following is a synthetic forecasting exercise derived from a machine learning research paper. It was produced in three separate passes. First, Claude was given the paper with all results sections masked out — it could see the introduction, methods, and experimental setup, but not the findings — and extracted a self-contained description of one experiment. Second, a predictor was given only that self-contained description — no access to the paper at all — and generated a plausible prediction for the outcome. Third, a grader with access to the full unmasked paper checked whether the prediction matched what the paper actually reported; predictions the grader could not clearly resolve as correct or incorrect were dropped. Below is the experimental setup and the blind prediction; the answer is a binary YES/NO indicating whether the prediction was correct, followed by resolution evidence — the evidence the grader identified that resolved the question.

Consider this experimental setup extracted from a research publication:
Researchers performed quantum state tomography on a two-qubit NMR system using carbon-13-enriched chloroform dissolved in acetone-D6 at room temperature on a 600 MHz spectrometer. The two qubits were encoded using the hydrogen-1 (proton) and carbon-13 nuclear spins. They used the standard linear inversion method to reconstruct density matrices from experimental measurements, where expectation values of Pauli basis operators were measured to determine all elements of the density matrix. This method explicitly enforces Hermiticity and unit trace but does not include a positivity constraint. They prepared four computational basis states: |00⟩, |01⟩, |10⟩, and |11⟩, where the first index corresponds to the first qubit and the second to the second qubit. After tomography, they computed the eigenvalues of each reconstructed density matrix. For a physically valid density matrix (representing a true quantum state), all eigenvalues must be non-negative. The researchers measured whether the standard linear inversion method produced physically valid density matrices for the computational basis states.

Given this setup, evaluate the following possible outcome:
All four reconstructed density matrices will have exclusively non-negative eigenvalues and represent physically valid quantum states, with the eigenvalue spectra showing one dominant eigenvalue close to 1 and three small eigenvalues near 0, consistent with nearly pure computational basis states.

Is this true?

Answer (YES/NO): NO